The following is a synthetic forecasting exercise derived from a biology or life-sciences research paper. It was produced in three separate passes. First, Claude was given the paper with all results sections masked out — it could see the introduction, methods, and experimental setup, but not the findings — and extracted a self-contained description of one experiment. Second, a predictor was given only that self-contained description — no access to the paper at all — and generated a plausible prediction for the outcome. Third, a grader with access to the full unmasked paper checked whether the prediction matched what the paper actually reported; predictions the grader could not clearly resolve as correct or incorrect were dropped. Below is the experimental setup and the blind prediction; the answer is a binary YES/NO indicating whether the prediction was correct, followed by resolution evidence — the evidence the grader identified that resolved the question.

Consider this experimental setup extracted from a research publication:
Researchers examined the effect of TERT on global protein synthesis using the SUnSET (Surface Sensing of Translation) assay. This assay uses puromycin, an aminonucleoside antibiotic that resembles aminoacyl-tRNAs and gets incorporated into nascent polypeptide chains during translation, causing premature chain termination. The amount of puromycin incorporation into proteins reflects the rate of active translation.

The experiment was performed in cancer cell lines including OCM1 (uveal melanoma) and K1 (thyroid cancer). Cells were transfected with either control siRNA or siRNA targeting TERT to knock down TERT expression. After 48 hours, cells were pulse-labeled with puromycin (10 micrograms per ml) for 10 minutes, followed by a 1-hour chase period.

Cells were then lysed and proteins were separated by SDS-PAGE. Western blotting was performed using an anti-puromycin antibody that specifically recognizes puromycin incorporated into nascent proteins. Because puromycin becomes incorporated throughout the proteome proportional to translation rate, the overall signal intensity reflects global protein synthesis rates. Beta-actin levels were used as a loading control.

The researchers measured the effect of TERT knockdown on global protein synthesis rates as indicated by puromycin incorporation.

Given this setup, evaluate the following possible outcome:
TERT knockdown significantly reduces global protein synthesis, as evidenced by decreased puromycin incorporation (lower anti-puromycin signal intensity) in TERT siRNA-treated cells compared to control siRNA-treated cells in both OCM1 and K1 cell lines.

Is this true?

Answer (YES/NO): NO